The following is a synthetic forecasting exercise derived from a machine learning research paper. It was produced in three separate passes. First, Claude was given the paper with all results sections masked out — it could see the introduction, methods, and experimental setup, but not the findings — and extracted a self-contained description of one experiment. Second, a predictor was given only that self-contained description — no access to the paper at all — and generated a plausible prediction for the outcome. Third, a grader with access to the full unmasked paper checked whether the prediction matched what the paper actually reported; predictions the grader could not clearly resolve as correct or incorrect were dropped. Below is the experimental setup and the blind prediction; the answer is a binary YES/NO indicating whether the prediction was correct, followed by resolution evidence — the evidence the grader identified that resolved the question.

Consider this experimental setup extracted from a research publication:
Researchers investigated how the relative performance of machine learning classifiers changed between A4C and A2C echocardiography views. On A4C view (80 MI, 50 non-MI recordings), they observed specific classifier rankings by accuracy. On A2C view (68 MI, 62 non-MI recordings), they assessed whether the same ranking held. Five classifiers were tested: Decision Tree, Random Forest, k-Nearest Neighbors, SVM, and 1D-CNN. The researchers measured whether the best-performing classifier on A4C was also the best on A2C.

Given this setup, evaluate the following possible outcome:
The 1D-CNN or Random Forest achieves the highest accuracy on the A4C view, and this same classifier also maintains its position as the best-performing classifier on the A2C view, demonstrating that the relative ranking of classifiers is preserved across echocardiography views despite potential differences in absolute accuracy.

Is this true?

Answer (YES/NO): NO